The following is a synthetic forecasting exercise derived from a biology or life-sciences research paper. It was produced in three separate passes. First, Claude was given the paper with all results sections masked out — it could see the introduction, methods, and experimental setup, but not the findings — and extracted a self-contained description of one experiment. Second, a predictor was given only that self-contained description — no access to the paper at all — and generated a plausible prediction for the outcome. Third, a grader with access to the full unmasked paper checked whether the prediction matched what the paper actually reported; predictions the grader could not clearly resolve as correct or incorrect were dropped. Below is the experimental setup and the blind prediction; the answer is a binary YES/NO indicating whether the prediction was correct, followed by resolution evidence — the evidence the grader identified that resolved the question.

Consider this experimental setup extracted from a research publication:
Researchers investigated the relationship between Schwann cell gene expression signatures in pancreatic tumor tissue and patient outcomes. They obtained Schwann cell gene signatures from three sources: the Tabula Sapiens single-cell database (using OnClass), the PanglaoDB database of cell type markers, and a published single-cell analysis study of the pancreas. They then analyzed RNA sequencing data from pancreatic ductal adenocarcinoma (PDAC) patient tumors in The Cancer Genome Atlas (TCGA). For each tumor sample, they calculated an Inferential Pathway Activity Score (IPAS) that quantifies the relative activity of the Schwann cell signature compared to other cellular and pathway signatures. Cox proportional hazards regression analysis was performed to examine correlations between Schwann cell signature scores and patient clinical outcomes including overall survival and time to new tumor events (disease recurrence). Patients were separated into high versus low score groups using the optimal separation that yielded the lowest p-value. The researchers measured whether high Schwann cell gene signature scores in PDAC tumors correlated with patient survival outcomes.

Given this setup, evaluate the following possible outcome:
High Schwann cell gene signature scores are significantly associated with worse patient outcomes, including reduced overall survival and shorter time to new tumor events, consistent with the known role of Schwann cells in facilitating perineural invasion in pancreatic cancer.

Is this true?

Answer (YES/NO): YES